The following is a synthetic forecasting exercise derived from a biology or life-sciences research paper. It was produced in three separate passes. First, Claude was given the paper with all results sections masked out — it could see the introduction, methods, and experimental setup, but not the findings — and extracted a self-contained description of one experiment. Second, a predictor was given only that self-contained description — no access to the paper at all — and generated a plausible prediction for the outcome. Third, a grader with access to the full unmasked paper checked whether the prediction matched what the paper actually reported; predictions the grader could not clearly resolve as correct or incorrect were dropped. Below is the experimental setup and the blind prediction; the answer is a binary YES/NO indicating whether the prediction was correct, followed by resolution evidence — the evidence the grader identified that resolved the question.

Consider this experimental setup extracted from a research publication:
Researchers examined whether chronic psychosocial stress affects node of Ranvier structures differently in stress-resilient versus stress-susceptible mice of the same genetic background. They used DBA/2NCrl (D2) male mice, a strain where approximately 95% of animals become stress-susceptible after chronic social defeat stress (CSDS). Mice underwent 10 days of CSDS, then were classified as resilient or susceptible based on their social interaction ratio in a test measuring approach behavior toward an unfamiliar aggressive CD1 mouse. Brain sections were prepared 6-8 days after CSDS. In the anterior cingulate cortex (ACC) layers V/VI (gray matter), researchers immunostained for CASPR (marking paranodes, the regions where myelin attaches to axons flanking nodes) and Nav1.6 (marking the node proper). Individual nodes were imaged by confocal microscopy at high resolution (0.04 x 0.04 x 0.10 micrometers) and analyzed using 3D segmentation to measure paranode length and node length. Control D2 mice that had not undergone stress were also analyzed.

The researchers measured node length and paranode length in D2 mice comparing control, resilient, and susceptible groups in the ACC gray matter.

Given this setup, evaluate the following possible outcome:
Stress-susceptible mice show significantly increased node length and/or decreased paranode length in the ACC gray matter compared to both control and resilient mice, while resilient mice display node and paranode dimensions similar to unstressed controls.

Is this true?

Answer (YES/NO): NO